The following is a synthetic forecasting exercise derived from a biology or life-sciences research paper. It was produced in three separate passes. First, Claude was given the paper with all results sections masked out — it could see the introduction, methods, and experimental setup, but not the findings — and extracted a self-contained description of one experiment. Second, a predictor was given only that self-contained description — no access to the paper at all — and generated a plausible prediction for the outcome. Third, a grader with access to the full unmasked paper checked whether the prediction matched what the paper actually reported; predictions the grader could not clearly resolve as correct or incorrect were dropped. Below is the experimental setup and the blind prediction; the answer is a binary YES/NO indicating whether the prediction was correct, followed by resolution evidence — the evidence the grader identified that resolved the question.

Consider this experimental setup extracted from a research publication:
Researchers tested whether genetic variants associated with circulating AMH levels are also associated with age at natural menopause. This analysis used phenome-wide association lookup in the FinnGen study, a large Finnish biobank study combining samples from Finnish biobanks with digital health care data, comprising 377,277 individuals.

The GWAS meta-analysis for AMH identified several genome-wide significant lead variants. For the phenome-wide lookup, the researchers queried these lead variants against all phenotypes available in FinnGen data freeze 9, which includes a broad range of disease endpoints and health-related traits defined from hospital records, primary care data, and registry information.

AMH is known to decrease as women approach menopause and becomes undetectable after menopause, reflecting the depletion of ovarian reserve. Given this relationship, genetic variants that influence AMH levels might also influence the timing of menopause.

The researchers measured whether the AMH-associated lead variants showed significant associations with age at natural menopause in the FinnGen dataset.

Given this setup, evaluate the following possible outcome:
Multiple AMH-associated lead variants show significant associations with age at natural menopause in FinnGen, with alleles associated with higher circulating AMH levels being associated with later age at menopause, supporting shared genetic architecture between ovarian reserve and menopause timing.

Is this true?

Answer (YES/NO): NO